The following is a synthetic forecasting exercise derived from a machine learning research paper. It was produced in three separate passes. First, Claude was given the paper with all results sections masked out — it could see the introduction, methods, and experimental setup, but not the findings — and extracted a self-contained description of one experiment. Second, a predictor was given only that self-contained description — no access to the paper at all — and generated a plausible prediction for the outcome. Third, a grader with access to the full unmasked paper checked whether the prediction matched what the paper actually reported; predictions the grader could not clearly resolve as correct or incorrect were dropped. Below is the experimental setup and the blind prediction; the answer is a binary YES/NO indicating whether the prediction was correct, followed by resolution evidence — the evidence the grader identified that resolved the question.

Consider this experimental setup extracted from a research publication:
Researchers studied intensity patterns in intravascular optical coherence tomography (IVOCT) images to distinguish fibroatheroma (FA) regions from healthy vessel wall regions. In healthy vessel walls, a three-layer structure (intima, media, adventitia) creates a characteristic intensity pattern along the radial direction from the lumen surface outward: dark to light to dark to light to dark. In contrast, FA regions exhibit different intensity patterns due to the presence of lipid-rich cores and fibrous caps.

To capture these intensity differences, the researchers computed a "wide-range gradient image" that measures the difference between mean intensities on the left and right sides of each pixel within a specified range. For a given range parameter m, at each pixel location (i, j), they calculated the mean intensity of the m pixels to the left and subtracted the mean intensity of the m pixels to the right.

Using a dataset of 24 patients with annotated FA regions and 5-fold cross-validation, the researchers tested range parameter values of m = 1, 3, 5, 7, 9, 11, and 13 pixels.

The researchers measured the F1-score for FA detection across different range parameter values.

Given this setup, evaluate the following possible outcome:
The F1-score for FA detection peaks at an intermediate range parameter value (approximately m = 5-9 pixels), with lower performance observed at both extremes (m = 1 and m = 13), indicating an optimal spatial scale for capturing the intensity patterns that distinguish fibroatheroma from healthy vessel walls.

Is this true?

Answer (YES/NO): YES